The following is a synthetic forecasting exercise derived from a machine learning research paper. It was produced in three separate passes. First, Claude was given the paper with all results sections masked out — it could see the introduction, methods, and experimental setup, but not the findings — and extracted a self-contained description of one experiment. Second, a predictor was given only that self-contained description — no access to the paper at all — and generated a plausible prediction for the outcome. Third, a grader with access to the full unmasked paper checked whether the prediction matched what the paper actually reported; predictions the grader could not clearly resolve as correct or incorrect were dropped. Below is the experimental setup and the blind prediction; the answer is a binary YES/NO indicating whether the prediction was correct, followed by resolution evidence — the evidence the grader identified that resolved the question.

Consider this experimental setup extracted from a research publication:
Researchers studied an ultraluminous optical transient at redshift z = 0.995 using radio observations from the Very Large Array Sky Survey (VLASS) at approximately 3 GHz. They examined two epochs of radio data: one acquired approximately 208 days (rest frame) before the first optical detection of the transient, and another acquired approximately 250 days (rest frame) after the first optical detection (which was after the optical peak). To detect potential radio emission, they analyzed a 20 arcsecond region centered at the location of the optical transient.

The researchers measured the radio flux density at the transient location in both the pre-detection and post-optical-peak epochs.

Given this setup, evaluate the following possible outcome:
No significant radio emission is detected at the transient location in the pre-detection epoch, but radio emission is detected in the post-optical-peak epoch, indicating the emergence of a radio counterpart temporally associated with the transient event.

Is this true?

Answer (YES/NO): NO